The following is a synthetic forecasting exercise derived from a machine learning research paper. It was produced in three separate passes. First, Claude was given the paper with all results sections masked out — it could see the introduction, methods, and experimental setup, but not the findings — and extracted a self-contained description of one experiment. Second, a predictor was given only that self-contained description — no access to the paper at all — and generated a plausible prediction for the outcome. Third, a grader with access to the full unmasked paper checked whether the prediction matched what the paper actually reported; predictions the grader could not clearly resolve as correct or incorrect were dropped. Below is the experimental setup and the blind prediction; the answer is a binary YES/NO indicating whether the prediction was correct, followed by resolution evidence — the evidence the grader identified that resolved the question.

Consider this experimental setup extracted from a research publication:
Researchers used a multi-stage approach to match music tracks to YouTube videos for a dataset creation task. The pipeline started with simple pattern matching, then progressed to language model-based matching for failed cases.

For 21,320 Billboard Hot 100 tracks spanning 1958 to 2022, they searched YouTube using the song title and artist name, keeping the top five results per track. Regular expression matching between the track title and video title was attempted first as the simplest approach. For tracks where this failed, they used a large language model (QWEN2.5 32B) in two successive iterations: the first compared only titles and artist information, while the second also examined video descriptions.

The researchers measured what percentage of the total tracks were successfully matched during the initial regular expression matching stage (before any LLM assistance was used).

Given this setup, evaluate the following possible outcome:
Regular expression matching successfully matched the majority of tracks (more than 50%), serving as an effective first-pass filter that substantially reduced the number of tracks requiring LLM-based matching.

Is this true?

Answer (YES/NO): YES